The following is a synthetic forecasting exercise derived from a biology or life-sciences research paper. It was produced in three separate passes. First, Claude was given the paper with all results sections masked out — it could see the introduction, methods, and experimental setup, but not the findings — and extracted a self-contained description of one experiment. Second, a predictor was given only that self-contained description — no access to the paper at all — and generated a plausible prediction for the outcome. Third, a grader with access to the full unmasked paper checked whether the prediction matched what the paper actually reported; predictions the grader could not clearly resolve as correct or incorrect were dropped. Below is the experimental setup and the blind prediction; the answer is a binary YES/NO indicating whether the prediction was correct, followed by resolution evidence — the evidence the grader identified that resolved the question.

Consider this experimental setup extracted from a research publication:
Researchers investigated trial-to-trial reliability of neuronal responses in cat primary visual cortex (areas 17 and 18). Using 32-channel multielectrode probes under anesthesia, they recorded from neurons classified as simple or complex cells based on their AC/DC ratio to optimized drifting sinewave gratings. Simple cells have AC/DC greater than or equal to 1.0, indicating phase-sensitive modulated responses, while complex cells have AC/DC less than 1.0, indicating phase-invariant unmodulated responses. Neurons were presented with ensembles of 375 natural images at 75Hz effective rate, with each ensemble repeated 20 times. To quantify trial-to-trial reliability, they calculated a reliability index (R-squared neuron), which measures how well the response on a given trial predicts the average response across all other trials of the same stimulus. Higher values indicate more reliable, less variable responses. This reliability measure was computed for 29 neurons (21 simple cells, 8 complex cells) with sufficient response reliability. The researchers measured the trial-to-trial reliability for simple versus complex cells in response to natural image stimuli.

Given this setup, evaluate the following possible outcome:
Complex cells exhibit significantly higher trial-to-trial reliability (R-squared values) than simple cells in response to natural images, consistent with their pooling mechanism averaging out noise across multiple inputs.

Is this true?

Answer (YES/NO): NO